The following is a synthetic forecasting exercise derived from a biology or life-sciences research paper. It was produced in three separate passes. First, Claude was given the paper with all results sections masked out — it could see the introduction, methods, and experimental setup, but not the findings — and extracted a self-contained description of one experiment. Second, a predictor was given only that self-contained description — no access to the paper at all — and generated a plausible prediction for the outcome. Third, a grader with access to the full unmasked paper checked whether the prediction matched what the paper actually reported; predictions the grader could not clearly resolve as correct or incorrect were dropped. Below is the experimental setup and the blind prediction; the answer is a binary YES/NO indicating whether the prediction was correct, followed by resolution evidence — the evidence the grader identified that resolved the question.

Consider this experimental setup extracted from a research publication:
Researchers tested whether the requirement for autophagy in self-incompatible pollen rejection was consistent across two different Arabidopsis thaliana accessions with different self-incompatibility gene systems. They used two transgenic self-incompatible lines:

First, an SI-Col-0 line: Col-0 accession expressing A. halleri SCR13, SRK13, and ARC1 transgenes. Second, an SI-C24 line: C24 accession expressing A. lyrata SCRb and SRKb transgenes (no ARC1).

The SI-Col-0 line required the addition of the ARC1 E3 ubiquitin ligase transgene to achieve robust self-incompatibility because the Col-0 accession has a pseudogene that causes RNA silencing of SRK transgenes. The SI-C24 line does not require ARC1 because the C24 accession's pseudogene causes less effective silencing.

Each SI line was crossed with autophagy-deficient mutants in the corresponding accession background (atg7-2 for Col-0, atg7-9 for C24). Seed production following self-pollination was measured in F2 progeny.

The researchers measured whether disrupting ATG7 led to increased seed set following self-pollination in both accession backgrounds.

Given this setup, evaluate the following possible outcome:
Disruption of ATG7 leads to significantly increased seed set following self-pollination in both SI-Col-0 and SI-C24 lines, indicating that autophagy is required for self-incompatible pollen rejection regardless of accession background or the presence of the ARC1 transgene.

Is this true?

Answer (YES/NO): YES